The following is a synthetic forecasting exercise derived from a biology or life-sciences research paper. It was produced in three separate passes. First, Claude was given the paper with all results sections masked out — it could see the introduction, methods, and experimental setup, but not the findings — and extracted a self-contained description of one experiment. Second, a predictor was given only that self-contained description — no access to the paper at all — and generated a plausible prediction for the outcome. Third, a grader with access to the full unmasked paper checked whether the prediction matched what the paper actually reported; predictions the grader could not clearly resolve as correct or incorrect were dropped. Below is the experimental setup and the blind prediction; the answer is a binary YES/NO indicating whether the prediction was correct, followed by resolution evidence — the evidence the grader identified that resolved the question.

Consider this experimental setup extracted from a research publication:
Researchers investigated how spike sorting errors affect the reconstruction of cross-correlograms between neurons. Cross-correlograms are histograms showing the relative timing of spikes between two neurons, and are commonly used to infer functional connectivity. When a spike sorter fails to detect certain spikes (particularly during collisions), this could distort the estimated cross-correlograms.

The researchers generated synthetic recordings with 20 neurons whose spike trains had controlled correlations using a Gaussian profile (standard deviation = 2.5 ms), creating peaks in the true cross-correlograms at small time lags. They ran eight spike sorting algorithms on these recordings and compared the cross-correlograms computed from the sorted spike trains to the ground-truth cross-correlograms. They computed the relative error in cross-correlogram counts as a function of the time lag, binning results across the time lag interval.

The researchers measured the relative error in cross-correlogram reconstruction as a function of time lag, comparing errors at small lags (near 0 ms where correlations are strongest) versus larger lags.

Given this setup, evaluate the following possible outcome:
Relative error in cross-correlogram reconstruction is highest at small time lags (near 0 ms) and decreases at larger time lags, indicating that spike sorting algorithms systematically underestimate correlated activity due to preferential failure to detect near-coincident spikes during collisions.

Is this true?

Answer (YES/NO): YES